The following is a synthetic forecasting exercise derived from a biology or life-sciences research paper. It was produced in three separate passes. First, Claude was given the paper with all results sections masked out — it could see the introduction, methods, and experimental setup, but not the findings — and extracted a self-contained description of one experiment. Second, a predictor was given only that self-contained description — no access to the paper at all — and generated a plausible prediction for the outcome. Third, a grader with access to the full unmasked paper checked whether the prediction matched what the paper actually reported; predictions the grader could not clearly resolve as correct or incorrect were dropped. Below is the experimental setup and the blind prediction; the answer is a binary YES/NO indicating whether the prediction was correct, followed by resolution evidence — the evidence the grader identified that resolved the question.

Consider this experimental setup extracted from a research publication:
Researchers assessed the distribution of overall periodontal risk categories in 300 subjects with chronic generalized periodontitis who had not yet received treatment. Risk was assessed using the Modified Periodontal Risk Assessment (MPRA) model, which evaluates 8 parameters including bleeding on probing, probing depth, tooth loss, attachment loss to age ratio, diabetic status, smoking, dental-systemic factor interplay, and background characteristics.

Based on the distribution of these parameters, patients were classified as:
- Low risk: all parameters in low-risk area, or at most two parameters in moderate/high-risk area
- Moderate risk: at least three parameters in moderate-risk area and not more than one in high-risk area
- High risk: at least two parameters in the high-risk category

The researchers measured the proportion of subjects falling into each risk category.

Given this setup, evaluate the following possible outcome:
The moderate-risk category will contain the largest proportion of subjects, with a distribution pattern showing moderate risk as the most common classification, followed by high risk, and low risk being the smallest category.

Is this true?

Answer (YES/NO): NO